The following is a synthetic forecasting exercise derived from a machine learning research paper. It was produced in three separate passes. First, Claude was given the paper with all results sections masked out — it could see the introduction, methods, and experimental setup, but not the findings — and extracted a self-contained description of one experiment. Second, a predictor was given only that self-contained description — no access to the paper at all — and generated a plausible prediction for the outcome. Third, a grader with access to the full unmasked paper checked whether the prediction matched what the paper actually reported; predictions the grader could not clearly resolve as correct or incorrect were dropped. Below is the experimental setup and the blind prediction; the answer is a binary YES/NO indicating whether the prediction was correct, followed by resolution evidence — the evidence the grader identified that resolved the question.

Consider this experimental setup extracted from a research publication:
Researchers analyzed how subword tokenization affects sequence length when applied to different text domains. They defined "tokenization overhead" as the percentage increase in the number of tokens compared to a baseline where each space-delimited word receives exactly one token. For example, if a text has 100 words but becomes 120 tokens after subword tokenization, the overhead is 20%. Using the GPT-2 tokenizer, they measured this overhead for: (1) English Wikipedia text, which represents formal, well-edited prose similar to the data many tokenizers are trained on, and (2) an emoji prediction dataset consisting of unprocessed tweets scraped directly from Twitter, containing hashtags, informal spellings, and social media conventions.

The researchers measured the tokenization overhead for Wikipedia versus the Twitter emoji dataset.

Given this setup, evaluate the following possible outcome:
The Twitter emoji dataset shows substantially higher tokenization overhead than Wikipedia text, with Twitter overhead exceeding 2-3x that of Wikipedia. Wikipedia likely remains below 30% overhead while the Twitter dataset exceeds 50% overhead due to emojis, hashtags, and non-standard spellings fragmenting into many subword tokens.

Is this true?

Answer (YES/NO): YES